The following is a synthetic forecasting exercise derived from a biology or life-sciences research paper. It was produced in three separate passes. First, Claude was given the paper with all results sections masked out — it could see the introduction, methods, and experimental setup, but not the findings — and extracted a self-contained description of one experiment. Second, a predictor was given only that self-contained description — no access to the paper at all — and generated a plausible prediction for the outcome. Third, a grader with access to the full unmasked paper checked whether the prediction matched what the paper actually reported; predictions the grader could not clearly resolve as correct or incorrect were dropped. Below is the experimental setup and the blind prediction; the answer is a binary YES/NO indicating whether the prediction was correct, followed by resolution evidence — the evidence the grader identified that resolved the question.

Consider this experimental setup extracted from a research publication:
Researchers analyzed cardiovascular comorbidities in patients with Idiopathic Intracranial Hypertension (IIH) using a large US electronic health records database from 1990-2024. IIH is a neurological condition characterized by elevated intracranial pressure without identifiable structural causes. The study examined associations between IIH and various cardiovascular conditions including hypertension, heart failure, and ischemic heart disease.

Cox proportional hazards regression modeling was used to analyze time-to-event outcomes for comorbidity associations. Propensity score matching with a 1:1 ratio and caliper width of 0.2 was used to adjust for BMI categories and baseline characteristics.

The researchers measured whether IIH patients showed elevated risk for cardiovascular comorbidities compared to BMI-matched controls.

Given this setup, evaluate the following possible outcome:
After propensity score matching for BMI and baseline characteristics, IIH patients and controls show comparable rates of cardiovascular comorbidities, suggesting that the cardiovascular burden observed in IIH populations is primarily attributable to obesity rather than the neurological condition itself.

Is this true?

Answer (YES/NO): NO